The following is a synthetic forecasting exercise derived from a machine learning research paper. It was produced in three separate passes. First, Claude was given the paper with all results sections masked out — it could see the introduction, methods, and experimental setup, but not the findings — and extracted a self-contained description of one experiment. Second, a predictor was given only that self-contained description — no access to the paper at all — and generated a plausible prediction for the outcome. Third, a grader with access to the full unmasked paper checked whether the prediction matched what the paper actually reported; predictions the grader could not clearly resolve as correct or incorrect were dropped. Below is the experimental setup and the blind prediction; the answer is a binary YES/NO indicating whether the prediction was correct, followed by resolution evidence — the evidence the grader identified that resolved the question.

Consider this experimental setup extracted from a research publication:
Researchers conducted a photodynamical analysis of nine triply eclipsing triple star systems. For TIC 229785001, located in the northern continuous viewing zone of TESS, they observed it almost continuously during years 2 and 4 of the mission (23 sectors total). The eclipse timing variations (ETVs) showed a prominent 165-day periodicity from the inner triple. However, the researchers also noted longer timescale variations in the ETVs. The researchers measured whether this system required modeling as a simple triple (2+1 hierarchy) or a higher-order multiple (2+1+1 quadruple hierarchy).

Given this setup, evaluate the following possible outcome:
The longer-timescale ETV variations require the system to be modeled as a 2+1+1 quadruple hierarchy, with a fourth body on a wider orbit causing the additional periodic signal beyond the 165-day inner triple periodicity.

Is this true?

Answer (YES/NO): YES